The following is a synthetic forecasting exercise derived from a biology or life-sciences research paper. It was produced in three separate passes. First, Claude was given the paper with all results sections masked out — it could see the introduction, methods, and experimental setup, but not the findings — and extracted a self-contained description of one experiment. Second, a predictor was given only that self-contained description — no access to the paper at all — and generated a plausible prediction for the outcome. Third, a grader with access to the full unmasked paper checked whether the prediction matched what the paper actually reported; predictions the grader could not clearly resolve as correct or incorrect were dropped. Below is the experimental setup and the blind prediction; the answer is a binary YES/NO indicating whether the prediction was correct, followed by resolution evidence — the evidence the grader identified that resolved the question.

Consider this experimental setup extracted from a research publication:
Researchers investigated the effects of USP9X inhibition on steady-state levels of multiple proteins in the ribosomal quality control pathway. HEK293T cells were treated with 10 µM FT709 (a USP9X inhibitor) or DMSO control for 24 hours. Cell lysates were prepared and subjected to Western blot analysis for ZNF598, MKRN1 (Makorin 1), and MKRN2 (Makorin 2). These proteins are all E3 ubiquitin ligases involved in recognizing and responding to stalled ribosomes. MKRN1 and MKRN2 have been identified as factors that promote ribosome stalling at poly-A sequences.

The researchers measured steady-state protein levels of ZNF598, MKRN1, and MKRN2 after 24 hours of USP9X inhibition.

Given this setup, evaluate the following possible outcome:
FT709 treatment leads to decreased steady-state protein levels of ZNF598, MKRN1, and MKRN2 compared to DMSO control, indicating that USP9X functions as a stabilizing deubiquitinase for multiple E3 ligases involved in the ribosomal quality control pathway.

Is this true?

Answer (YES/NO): YES